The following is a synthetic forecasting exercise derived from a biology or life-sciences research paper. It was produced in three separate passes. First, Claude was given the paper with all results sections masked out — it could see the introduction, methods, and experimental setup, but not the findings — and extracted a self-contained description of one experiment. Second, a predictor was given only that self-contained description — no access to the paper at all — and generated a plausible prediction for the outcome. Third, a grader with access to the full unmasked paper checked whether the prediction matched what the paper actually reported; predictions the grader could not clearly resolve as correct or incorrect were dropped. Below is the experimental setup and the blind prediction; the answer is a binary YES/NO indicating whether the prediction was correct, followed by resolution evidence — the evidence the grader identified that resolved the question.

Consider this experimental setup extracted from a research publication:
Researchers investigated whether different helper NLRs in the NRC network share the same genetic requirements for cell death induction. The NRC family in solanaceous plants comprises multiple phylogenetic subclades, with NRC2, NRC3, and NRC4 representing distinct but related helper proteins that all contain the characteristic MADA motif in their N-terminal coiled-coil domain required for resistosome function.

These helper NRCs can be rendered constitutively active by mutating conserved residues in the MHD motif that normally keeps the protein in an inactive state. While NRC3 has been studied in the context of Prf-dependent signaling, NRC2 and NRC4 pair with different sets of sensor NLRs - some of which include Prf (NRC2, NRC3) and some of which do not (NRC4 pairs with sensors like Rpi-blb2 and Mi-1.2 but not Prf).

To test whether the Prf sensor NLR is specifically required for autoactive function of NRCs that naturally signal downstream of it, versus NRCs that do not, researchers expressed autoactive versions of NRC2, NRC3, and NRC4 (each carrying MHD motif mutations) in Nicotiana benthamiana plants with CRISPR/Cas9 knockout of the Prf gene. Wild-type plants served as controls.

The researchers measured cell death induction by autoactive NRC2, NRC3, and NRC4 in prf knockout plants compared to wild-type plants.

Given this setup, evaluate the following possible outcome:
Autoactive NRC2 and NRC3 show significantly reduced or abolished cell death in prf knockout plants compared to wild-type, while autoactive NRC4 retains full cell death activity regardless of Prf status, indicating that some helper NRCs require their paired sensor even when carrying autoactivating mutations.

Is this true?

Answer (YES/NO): NO